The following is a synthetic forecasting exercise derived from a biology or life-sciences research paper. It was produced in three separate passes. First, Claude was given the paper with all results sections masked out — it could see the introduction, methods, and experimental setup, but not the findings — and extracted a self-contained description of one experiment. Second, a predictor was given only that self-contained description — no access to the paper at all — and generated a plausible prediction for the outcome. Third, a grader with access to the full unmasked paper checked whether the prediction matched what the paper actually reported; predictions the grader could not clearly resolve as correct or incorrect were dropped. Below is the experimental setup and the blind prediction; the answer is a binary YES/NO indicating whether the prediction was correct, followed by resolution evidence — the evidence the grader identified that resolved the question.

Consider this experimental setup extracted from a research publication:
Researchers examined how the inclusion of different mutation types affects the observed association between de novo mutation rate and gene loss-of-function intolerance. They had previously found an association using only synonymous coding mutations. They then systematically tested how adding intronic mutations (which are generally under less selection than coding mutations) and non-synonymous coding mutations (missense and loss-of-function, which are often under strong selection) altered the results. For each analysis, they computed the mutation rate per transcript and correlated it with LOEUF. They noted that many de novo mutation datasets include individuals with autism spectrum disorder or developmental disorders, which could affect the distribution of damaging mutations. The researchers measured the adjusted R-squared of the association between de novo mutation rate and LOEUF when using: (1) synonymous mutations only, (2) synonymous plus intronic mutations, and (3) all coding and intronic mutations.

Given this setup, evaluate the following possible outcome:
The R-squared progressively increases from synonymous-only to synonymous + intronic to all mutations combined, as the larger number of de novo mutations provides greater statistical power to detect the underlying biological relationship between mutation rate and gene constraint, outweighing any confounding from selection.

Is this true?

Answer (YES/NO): NO